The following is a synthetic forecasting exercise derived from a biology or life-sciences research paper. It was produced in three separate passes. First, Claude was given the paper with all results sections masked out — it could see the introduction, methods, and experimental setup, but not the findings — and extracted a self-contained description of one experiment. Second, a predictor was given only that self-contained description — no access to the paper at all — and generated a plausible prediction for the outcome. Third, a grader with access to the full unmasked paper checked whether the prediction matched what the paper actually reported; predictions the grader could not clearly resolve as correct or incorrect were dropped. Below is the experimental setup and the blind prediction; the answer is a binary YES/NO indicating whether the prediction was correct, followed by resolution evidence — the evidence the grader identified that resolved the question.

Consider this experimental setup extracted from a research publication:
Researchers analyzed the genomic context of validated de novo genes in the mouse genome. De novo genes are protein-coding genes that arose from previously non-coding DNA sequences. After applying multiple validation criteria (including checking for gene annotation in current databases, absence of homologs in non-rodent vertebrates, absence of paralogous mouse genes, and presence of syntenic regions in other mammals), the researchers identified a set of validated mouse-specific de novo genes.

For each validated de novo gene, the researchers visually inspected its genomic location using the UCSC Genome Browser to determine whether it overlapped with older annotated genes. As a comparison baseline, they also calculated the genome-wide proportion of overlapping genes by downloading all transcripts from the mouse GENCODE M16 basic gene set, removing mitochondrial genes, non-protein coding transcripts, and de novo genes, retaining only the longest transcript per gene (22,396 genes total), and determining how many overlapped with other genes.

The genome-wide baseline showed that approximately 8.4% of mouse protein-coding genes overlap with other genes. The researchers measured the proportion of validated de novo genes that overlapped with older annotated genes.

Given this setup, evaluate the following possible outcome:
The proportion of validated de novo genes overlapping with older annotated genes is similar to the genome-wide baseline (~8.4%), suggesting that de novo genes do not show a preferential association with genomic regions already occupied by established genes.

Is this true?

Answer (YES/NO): NO